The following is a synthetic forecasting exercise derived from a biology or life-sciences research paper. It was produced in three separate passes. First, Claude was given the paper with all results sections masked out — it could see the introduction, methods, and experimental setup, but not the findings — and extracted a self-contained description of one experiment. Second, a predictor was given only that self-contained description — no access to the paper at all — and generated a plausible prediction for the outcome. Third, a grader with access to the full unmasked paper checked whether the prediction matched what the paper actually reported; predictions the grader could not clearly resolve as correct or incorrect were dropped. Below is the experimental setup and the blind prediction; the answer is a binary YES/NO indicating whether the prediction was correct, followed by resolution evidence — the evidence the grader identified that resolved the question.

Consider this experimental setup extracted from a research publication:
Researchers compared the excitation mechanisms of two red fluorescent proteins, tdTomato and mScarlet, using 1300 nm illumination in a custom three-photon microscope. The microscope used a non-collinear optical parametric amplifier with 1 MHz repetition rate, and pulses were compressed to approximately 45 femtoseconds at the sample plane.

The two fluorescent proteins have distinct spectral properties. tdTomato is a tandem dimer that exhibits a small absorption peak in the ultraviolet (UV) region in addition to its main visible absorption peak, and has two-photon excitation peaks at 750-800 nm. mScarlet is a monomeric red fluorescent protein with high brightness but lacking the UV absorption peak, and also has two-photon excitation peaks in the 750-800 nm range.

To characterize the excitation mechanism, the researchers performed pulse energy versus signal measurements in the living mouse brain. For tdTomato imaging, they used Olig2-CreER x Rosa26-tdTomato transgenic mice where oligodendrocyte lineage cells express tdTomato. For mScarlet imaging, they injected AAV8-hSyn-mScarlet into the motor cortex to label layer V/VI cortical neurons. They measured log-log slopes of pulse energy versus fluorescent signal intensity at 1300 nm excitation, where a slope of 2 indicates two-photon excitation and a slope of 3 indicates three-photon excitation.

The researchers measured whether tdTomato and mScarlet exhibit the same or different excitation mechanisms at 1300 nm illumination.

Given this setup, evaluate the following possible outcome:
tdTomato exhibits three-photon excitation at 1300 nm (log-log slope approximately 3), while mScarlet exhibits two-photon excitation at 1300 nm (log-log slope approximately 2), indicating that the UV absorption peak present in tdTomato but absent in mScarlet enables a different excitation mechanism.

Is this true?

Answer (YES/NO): NO